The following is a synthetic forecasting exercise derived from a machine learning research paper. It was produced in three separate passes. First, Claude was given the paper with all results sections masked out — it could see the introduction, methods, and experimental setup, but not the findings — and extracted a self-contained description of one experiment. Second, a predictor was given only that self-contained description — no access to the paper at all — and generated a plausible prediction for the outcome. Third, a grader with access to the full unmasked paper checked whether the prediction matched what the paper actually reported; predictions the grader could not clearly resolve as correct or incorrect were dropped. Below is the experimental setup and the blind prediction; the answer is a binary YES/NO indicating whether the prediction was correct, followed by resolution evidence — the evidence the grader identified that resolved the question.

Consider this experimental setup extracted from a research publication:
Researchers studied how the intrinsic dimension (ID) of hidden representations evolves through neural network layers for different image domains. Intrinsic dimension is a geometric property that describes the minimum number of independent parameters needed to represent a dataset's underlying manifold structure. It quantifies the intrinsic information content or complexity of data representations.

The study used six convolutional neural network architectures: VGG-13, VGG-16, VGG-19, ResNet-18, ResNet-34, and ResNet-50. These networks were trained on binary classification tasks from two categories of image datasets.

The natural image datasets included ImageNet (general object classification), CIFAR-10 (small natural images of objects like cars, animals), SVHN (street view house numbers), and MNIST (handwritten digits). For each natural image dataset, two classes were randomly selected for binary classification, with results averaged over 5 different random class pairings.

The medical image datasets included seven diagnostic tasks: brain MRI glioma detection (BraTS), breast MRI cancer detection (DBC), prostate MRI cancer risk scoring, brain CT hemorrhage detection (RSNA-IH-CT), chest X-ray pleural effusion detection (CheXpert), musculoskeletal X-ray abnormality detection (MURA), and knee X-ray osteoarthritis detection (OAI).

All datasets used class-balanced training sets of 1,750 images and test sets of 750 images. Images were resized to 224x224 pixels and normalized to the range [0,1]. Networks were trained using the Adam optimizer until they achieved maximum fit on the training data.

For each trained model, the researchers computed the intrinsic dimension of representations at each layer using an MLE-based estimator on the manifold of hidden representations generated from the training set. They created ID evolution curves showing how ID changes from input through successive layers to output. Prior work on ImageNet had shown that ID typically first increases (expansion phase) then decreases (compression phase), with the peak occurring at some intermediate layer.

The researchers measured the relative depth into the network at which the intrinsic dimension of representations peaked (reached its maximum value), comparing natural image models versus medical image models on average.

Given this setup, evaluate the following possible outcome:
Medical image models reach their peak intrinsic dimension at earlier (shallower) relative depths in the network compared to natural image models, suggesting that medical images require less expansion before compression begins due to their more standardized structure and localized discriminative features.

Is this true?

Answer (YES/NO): YES